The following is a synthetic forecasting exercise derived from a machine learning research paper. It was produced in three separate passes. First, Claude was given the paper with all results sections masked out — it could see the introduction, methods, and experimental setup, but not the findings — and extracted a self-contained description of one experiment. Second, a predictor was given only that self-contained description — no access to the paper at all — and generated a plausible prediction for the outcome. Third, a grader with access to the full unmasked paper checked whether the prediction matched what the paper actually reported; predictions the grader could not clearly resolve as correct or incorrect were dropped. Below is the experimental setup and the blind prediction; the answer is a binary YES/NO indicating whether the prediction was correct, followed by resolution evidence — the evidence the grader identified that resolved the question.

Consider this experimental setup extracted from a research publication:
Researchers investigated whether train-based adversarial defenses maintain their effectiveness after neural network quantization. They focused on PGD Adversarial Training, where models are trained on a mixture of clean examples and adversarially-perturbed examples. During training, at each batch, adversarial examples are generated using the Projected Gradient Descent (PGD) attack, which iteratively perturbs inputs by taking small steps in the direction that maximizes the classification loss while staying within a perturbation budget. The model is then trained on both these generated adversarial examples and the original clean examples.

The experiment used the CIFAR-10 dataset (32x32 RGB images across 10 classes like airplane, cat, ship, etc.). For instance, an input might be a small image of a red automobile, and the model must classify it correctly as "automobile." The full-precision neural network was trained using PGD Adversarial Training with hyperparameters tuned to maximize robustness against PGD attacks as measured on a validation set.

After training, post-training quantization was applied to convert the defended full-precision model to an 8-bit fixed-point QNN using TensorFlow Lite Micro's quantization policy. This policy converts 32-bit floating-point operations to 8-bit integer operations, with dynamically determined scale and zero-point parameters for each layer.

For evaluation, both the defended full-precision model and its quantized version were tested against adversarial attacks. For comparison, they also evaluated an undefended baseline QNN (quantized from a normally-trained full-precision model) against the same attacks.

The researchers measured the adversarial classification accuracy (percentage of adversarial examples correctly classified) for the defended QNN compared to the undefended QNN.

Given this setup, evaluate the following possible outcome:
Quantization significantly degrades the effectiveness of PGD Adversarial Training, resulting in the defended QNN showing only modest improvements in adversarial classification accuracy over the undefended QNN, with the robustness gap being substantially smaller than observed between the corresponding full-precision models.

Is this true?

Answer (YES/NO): NO